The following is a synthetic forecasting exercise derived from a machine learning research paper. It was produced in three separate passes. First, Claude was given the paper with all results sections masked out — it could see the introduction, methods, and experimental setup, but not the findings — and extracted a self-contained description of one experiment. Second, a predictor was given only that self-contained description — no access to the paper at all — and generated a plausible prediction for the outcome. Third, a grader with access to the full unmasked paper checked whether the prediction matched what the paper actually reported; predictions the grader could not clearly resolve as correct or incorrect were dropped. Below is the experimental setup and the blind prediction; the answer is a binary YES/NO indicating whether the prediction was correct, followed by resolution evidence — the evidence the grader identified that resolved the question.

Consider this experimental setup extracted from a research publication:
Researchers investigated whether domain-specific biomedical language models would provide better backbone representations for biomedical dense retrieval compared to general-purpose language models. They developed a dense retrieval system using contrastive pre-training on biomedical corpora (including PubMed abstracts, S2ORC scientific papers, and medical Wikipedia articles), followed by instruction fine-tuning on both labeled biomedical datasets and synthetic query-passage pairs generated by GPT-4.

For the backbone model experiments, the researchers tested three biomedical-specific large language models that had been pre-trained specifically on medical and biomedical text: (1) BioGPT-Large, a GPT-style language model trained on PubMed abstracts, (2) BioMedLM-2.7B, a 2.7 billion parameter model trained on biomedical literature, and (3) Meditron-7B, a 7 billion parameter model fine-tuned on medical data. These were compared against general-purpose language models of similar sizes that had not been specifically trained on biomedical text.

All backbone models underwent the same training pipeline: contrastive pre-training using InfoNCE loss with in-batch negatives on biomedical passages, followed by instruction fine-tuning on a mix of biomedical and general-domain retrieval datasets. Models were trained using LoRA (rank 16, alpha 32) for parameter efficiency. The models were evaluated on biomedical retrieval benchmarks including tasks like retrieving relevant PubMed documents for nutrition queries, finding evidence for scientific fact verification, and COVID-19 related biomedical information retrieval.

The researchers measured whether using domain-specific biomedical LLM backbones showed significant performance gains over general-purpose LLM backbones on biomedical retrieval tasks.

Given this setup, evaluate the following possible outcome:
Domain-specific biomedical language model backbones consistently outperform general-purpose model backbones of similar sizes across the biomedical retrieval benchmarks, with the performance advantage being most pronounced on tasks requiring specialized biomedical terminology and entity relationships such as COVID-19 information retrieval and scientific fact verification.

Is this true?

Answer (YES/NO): NO